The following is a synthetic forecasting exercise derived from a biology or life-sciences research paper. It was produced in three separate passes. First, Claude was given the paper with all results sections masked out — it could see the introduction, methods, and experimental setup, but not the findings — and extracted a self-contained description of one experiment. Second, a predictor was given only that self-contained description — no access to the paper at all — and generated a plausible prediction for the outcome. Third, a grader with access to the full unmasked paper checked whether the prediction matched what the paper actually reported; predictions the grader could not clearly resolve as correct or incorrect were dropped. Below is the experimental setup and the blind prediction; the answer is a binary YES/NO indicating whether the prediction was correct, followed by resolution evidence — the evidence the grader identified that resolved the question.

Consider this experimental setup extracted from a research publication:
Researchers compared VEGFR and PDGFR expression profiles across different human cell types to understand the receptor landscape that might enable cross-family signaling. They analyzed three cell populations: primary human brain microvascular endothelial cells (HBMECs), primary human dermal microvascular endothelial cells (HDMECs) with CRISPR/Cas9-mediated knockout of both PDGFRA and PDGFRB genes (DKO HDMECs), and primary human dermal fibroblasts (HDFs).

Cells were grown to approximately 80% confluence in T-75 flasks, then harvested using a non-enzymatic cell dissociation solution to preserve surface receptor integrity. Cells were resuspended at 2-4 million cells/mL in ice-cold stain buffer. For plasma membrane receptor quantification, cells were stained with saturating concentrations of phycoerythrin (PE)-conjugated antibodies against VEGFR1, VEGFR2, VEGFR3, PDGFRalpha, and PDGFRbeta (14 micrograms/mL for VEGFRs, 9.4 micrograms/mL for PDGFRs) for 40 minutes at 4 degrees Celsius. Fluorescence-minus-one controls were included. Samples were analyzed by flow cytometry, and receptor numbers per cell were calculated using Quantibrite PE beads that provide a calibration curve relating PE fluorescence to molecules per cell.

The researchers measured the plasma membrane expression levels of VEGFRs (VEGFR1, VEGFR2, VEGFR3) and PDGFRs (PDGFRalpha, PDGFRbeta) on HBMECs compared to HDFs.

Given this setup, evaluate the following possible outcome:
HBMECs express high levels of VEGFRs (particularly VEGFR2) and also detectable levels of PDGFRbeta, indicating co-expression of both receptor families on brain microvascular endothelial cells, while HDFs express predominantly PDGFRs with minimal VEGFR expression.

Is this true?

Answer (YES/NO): NO